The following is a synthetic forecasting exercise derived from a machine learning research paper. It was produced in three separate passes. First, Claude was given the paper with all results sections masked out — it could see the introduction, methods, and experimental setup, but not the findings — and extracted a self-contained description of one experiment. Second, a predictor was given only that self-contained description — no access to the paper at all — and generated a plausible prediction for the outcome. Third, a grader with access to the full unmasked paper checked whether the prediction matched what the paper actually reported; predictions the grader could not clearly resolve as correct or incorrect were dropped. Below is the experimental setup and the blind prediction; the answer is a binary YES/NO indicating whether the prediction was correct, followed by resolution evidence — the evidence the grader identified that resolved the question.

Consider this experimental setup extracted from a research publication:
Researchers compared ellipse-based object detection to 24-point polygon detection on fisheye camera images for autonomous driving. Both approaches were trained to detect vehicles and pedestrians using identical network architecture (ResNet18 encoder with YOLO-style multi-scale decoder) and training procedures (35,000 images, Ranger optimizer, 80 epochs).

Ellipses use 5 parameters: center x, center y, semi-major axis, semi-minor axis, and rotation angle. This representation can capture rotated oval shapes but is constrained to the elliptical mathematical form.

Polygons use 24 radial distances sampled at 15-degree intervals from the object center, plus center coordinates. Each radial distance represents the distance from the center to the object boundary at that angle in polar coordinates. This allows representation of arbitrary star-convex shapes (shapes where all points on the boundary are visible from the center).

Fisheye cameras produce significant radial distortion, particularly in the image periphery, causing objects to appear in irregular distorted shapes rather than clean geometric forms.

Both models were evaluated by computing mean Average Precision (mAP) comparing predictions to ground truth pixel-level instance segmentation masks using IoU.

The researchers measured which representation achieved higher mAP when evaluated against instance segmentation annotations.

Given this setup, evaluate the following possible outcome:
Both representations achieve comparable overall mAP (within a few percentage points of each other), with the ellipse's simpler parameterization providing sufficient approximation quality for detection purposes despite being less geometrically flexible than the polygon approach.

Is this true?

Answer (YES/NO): NO